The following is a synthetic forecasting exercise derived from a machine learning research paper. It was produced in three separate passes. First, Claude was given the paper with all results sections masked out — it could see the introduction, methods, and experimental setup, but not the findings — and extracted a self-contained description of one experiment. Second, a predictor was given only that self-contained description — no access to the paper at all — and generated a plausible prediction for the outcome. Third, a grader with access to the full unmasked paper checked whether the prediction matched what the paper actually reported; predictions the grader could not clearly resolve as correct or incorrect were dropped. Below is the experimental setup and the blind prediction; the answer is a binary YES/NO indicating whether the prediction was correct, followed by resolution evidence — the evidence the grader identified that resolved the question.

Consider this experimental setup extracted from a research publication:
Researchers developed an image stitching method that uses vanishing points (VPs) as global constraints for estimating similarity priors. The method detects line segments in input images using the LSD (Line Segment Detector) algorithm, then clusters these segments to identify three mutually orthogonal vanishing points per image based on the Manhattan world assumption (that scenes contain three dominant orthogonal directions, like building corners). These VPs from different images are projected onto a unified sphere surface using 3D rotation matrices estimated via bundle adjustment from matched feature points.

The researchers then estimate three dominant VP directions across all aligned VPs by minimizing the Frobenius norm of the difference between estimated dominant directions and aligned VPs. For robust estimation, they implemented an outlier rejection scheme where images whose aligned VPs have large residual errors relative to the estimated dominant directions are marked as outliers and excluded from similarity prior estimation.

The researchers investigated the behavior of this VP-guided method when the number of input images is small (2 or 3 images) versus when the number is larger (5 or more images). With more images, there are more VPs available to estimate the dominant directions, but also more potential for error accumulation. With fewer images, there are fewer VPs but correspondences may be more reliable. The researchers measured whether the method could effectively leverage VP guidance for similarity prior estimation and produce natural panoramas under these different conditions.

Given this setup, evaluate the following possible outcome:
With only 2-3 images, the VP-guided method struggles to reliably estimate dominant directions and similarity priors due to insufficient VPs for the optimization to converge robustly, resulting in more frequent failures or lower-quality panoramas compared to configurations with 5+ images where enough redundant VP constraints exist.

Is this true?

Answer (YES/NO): YES